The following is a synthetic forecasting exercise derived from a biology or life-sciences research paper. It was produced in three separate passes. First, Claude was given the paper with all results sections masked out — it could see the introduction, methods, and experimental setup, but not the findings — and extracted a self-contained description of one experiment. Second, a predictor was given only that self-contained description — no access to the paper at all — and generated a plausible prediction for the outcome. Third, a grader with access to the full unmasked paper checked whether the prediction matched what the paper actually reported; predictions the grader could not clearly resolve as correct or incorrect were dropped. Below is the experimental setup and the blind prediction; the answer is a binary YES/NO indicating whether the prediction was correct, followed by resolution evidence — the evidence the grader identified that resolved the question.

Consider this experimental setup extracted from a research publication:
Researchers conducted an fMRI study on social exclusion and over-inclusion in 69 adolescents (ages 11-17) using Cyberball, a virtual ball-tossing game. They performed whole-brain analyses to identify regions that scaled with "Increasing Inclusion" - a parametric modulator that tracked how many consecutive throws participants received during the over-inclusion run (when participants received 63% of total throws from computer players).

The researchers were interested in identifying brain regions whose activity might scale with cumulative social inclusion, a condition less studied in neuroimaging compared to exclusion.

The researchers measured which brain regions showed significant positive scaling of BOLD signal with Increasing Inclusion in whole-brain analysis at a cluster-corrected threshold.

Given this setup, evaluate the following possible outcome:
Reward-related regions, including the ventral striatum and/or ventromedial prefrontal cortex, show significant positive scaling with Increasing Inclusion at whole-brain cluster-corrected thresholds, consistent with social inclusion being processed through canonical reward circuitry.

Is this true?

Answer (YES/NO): NO